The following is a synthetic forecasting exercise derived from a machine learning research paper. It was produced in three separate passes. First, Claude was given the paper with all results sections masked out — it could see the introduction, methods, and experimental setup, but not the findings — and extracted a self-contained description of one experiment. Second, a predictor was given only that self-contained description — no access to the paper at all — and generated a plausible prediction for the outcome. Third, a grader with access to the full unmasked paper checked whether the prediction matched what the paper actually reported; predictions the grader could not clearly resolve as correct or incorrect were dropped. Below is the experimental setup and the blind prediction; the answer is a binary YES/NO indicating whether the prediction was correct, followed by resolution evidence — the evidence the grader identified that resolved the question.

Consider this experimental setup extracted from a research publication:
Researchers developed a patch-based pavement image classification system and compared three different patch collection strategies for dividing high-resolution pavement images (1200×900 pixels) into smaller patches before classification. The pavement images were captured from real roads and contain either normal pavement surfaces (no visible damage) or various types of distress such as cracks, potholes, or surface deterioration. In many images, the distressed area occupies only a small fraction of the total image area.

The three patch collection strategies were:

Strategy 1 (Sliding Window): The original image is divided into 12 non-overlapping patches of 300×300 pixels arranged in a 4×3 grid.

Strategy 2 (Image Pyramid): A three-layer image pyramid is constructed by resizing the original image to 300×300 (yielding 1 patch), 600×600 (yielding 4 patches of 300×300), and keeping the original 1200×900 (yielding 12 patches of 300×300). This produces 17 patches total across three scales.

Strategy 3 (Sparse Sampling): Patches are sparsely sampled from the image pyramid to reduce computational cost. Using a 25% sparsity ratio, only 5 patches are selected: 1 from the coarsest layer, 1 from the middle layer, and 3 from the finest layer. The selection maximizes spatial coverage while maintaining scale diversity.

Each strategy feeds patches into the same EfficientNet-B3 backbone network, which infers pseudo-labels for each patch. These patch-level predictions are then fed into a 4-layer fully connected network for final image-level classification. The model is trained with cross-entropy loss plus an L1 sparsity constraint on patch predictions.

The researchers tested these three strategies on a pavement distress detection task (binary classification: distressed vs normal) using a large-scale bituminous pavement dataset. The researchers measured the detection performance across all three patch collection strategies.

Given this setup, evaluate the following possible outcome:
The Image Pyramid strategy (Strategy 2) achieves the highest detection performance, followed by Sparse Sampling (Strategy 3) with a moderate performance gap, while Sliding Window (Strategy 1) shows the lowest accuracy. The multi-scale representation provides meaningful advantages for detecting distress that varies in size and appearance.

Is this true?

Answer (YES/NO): YES